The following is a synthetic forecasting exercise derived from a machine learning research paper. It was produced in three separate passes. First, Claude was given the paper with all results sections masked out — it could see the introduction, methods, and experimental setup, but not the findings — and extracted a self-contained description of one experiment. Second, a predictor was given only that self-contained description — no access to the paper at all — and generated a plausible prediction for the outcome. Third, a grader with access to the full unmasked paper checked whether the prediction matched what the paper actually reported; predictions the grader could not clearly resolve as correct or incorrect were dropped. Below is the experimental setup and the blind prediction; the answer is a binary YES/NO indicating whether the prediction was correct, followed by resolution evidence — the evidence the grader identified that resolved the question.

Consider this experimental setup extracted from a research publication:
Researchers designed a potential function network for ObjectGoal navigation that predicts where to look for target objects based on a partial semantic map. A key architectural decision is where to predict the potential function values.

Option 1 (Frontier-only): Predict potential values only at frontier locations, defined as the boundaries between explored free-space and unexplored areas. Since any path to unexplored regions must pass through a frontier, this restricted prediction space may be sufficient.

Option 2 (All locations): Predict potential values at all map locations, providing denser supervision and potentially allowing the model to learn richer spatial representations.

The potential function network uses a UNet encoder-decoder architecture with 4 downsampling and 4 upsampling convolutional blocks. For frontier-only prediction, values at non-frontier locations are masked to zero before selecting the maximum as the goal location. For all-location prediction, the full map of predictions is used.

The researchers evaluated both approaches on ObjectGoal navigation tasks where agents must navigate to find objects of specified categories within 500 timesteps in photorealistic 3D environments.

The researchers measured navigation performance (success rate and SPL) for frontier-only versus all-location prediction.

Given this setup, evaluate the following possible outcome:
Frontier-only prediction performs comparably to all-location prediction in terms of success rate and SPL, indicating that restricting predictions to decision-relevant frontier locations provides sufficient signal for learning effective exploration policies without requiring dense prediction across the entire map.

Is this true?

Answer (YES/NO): NO